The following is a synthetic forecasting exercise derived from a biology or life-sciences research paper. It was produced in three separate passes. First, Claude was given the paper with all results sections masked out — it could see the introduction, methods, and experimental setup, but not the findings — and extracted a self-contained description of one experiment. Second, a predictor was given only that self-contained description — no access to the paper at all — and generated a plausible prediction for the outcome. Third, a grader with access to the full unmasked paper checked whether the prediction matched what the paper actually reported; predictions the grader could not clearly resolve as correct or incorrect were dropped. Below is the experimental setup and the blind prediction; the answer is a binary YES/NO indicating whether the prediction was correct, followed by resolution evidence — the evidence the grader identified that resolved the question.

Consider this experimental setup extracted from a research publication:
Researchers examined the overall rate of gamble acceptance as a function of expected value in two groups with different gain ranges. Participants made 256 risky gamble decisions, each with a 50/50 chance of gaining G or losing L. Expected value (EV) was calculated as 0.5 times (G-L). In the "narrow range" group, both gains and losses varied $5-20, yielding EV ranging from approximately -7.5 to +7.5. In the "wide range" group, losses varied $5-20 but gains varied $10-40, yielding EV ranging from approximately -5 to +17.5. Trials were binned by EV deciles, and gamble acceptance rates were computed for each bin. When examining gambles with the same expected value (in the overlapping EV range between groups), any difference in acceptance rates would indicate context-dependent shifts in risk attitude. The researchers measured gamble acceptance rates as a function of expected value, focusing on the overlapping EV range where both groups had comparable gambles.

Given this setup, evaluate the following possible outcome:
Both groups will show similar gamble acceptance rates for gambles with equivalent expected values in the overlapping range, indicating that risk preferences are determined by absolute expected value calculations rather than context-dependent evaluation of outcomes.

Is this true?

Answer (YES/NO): NO